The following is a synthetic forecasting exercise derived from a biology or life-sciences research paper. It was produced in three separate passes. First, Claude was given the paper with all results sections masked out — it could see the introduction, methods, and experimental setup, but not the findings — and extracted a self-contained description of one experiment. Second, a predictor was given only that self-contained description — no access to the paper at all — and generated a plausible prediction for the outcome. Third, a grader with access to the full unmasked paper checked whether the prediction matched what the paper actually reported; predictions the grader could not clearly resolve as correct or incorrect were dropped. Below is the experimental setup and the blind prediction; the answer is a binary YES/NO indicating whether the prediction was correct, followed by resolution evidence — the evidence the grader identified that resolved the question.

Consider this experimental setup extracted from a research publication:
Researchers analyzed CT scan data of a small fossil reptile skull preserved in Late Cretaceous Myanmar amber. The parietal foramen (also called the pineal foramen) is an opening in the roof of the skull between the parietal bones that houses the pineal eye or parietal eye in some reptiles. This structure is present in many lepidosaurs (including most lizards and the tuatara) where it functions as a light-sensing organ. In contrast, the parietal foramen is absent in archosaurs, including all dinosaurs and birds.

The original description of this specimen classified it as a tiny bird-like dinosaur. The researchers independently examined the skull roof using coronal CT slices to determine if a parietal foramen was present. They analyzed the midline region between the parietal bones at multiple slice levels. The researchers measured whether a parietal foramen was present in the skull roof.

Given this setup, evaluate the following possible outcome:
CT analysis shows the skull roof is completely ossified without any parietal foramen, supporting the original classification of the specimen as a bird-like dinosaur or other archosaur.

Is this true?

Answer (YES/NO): NO